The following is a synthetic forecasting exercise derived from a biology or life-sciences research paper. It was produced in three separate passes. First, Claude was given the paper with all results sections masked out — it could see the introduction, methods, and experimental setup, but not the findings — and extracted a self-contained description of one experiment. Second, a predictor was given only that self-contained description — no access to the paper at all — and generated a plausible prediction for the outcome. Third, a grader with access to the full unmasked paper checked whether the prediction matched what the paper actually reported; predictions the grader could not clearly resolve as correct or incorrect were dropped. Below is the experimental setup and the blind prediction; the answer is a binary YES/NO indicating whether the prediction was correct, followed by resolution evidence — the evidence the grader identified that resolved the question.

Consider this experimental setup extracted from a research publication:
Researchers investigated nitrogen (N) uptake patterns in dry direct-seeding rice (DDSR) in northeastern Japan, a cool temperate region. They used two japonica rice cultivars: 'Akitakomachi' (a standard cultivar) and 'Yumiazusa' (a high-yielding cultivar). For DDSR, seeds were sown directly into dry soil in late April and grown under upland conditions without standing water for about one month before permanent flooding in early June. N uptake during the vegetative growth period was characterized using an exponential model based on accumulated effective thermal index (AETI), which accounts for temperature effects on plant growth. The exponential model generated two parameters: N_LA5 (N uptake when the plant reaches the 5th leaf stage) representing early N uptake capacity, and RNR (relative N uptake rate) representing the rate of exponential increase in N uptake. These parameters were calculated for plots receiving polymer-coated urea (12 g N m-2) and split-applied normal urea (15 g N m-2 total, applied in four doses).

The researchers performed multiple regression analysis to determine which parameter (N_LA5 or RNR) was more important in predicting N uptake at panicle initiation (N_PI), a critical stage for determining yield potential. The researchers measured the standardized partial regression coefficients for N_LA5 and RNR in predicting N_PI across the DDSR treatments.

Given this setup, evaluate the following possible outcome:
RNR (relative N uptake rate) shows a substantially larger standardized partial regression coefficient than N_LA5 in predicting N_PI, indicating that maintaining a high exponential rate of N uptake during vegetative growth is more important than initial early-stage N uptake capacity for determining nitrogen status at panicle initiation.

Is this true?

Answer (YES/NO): NO